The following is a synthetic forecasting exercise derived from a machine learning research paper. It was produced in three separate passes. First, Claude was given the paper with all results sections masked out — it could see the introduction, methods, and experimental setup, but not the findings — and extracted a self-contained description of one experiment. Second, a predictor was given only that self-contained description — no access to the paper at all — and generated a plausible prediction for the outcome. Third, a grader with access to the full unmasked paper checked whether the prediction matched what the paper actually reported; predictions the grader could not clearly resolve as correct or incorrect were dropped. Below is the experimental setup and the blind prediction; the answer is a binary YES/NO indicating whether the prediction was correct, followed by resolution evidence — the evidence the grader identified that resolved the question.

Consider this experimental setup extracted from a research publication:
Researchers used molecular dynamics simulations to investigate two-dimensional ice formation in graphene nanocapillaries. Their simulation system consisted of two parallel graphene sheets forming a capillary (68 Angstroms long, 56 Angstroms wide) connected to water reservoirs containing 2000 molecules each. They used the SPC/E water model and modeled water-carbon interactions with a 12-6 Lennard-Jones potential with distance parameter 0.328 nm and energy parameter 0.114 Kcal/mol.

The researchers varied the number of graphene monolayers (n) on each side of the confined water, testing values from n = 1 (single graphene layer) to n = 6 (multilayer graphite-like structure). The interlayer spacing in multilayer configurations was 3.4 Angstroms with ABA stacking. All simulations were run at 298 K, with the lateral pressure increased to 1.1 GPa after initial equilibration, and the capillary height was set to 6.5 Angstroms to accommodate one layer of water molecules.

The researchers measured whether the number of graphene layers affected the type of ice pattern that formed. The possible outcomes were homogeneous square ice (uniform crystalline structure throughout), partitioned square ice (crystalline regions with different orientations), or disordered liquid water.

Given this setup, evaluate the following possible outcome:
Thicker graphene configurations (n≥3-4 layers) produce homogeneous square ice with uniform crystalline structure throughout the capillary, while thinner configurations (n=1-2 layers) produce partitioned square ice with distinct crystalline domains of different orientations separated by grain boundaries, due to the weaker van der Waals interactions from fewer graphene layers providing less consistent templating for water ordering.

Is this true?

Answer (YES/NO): NO